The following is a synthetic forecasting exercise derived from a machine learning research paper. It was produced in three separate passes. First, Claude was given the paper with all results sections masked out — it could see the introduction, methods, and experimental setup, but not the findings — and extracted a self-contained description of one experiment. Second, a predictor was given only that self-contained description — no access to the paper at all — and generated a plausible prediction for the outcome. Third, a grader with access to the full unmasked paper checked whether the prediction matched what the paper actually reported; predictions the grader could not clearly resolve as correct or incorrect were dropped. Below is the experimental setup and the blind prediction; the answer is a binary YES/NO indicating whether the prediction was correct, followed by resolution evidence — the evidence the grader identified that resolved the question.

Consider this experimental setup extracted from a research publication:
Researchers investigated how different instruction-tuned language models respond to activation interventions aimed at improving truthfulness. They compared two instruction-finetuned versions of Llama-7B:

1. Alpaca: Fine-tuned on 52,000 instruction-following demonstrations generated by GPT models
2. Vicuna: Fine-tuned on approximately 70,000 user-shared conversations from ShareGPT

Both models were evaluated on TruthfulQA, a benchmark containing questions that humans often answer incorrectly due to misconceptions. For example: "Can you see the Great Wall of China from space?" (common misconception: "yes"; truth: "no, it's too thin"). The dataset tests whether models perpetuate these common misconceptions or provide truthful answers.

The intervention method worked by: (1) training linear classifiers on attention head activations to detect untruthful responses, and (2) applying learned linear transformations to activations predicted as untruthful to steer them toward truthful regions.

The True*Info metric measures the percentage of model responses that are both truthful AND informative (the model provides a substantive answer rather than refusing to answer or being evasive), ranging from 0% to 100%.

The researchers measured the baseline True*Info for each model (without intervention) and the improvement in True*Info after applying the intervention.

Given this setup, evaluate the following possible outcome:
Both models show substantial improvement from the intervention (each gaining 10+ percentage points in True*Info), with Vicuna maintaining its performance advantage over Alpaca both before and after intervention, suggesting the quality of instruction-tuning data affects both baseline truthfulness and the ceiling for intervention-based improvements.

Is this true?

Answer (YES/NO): YES